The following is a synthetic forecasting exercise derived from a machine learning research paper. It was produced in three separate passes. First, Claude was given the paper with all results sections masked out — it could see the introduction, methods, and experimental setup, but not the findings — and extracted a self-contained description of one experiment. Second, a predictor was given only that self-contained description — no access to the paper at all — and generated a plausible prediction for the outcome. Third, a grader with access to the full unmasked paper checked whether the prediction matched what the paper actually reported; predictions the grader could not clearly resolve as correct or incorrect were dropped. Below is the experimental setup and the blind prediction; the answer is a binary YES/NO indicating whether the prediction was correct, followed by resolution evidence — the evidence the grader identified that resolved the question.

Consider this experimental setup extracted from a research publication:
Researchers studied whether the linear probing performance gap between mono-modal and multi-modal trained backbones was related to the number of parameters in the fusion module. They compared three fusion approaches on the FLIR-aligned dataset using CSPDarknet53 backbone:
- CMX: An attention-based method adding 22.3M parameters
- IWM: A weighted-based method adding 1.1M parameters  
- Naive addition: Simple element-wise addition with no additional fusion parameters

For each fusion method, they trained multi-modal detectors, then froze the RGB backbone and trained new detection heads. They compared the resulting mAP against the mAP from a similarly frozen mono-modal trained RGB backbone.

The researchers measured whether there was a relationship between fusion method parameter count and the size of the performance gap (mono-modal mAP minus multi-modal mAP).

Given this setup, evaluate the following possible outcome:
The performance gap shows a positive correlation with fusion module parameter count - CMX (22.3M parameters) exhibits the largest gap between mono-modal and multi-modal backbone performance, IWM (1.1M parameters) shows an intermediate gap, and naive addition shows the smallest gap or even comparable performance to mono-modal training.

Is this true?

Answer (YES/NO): NO